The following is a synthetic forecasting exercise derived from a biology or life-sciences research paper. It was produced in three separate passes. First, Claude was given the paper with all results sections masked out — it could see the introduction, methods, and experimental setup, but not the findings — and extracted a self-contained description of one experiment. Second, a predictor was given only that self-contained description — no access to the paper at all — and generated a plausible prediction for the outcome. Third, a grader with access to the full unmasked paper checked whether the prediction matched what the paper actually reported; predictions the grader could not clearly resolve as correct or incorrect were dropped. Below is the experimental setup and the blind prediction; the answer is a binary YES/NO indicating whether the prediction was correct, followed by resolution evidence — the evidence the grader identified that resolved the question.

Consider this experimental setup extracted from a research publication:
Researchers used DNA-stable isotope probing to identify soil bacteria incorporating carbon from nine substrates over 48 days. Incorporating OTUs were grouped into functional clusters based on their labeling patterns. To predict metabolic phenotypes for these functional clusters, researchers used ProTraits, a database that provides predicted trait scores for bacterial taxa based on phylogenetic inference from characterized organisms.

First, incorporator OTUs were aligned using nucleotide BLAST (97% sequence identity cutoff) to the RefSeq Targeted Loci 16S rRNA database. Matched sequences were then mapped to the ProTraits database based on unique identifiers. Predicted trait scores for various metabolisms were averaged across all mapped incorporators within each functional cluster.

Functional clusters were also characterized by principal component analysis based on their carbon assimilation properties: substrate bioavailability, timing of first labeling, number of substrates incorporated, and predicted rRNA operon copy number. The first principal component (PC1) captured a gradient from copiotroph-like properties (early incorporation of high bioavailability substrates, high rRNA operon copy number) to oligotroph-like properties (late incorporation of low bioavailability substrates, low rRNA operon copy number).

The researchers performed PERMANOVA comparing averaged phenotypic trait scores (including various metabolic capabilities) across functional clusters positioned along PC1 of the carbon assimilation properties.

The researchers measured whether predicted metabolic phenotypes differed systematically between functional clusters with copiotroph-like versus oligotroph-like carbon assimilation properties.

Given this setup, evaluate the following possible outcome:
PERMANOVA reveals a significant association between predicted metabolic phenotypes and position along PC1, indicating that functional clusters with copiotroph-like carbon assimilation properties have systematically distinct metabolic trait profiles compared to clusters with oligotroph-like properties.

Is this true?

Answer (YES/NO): YES